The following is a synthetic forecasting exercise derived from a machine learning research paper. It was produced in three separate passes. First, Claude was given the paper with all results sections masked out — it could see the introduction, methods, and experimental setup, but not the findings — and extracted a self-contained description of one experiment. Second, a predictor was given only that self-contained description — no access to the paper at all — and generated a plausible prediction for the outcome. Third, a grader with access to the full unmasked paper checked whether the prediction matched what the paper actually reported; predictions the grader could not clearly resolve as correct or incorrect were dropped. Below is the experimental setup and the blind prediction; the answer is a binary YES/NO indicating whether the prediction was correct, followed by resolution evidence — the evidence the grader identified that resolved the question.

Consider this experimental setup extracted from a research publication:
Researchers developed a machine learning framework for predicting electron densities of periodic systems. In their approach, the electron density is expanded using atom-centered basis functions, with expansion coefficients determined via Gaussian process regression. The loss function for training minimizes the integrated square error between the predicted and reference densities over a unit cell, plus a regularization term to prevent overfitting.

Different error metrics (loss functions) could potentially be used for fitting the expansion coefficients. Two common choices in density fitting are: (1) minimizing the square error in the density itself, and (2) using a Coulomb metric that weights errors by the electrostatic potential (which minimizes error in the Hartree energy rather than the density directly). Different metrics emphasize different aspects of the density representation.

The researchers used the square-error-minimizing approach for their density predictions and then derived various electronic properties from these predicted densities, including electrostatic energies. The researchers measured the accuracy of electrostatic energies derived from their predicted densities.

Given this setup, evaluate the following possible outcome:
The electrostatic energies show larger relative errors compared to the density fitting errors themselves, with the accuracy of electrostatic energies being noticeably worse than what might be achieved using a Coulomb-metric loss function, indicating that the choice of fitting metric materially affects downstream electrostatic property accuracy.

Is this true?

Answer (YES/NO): YES